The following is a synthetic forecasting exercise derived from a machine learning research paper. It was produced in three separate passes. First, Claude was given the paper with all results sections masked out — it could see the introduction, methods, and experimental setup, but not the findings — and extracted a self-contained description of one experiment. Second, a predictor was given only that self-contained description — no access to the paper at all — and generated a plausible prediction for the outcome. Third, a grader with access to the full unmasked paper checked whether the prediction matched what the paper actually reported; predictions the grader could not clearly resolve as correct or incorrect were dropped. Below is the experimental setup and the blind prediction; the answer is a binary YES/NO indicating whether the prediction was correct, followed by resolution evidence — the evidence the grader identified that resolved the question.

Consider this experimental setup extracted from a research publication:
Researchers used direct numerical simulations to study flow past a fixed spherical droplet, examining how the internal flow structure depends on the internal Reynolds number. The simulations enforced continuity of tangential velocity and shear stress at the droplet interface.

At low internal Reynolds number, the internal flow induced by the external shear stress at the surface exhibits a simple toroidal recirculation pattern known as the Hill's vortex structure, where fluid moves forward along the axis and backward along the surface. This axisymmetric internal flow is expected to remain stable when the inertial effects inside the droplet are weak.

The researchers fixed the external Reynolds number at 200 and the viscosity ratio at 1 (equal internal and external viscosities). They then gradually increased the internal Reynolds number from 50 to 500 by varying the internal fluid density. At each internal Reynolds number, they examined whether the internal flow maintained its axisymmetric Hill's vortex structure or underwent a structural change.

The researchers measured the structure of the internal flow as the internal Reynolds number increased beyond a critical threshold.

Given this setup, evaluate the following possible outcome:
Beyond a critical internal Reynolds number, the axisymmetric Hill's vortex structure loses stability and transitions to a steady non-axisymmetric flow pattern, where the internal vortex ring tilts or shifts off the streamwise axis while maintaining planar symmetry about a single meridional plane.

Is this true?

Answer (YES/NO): NO